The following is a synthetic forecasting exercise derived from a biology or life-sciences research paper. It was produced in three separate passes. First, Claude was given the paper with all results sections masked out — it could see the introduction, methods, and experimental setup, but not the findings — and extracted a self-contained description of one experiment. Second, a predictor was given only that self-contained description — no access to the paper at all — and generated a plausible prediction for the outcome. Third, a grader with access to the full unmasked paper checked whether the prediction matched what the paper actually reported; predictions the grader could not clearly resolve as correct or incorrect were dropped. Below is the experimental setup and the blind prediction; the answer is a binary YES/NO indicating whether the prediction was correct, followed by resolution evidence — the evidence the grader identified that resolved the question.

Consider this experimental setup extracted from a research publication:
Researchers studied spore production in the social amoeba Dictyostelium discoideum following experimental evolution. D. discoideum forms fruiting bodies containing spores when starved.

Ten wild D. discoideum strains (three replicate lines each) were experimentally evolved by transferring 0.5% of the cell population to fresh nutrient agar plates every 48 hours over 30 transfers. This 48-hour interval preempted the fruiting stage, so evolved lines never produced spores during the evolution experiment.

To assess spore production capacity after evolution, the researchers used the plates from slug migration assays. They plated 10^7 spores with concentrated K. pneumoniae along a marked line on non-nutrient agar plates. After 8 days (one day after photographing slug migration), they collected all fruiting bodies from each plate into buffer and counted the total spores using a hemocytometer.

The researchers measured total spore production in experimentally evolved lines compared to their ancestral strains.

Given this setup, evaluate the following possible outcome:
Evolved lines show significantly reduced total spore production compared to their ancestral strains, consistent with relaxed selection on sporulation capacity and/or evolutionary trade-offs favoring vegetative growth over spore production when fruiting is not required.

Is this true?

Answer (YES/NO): NO